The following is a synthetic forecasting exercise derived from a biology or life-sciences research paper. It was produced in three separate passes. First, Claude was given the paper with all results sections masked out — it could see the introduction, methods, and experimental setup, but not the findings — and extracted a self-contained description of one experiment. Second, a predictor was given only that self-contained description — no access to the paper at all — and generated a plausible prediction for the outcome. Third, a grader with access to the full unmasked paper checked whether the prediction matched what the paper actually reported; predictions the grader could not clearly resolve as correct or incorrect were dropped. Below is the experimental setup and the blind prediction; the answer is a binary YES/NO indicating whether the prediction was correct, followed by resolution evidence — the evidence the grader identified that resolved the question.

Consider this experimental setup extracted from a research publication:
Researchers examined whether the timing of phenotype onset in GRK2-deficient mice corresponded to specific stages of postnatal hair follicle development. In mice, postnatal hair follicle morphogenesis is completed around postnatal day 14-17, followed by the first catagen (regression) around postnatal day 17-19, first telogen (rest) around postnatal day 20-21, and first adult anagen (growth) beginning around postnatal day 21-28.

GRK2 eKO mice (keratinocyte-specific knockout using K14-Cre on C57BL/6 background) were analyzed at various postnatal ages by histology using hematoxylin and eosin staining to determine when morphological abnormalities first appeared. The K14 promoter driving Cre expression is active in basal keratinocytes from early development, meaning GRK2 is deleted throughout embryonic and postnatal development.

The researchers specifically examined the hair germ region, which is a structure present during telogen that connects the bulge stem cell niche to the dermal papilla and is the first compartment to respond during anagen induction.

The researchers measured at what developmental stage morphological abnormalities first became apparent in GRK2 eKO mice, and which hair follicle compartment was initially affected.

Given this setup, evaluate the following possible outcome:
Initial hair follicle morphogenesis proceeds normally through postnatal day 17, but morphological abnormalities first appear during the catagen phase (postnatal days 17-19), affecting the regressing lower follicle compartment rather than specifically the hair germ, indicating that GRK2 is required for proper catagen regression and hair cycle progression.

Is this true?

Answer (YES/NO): NO